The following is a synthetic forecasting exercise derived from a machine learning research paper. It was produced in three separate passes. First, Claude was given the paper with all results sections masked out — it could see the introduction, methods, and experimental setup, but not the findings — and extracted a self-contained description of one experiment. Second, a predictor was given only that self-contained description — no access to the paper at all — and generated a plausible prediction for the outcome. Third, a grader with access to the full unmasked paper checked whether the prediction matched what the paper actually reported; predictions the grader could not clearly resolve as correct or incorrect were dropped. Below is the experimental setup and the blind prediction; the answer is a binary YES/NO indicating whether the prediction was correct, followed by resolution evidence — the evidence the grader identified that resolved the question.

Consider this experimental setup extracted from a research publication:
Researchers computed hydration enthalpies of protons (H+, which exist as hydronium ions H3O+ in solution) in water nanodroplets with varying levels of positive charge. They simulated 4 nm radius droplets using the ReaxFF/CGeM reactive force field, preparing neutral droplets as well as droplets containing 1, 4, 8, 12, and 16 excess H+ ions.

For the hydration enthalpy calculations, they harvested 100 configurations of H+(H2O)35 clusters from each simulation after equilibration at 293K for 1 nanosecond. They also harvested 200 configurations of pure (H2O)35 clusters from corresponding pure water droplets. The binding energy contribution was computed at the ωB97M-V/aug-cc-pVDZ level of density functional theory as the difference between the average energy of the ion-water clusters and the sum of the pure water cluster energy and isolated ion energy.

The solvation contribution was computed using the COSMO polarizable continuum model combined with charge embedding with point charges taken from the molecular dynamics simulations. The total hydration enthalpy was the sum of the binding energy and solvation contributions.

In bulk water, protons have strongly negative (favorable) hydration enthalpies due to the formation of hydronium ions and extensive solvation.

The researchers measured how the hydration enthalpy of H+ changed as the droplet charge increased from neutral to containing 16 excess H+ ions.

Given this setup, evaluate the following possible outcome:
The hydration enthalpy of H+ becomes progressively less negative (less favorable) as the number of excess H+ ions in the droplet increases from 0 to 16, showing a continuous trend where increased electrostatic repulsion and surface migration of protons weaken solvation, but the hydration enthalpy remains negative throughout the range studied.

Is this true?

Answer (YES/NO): YES